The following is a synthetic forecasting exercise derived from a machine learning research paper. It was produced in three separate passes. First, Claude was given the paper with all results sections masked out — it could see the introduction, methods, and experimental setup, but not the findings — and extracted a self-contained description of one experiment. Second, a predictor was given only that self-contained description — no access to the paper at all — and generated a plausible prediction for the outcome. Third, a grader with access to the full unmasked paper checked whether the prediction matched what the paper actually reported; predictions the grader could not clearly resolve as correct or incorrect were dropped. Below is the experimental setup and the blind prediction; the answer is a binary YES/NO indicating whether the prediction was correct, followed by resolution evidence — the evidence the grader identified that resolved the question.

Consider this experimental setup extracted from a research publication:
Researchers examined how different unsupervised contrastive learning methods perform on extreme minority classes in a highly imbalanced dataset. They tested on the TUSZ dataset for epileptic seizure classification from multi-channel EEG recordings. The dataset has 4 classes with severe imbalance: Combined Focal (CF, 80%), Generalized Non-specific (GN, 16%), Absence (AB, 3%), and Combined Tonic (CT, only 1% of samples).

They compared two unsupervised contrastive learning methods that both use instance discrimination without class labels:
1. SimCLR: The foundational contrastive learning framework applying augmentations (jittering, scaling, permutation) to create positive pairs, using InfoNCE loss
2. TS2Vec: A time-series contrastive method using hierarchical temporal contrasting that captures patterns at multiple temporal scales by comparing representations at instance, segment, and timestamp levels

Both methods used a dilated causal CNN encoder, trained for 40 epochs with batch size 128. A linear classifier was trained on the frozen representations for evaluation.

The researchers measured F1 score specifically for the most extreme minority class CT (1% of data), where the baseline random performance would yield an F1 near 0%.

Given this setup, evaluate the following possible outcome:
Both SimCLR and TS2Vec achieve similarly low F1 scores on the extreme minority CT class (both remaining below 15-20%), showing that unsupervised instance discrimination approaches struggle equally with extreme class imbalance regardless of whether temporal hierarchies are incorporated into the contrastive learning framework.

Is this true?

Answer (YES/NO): NO